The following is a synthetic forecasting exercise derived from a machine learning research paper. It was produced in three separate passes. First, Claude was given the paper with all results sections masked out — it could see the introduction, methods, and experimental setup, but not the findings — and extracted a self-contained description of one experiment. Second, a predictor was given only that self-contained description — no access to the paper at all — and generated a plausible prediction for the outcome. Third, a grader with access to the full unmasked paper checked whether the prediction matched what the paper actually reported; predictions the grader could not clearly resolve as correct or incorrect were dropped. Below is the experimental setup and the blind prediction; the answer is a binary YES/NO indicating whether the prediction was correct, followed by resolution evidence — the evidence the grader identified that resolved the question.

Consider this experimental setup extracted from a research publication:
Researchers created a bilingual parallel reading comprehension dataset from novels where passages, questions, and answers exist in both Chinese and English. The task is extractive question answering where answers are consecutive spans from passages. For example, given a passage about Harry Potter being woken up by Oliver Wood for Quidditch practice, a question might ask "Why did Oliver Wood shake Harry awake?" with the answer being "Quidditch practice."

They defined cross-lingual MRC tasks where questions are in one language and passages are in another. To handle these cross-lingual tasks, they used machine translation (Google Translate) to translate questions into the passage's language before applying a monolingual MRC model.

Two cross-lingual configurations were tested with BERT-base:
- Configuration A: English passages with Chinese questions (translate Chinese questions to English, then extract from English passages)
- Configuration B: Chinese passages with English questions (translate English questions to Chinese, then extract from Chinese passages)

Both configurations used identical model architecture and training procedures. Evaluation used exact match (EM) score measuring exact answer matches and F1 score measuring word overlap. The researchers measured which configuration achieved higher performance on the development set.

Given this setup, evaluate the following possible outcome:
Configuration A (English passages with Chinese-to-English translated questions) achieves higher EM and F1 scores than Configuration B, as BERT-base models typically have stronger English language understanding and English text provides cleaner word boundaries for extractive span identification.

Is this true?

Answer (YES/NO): NO